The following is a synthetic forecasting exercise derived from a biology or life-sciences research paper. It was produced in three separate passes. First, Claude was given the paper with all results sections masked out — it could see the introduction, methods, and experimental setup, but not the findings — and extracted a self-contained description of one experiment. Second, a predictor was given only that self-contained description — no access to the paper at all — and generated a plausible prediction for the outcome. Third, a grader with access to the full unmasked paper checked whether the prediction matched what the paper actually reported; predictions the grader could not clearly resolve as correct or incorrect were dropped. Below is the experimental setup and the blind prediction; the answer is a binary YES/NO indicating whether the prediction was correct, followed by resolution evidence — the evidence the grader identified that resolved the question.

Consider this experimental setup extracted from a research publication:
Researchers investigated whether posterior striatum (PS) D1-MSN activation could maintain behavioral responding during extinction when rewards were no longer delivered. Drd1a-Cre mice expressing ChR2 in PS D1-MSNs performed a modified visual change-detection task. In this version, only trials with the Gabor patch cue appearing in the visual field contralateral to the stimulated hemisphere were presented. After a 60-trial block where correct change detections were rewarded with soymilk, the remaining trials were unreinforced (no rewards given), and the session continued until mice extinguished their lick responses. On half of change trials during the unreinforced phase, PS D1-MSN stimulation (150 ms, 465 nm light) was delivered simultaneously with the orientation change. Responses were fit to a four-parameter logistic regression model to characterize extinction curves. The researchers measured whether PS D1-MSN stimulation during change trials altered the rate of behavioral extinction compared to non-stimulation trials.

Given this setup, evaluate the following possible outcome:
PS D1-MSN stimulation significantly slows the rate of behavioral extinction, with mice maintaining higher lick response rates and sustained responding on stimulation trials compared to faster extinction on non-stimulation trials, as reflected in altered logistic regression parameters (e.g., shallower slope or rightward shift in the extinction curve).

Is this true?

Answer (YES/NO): NO